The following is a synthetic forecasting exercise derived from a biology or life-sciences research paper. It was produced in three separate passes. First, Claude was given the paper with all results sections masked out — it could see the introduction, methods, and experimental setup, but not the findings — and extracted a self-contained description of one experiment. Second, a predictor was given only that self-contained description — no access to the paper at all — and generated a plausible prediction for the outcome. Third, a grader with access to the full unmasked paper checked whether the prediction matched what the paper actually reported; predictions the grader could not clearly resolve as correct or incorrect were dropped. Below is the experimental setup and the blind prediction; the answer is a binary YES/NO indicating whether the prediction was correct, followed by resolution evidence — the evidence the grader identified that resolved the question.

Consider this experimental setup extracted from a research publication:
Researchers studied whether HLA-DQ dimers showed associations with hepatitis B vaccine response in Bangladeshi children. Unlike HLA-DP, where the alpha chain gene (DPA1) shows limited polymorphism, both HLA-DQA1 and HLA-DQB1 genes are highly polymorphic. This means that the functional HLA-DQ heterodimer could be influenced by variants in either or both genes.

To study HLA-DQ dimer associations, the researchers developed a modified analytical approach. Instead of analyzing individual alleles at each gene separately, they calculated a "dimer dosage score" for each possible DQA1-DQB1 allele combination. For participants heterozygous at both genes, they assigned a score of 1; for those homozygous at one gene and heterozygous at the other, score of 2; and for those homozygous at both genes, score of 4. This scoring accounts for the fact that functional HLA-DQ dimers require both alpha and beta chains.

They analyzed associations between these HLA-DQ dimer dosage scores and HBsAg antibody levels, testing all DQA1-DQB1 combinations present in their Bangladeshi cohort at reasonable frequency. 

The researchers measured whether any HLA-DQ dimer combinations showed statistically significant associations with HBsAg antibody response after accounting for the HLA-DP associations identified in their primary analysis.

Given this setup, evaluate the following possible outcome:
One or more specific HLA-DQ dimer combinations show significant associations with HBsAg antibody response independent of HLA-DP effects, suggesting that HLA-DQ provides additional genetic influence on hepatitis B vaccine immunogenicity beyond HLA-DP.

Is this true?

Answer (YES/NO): NO